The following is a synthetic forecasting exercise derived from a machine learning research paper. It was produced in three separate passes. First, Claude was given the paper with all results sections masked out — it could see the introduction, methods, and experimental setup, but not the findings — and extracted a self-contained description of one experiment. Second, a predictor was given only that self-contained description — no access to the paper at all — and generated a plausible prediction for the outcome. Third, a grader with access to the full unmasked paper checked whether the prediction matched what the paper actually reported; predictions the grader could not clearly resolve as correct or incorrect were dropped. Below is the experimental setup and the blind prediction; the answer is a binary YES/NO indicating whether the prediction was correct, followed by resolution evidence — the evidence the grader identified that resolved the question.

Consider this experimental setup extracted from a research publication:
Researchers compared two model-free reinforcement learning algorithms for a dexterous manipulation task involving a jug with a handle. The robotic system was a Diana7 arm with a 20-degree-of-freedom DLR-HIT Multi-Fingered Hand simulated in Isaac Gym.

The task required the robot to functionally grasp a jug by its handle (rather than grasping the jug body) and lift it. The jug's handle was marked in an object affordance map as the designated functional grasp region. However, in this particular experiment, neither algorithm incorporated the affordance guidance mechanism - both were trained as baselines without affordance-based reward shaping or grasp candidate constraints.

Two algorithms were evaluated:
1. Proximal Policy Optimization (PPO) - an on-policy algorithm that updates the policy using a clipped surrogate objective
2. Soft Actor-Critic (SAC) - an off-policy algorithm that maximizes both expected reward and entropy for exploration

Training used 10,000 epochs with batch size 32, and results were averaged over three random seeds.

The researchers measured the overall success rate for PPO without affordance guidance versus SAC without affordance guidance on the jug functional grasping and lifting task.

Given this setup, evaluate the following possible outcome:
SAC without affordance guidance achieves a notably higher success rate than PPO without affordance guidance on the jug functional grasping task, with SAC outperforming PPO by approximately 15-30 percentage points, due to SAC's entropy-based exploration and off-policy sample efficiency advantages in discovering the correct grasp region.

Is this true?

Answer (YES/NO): NO